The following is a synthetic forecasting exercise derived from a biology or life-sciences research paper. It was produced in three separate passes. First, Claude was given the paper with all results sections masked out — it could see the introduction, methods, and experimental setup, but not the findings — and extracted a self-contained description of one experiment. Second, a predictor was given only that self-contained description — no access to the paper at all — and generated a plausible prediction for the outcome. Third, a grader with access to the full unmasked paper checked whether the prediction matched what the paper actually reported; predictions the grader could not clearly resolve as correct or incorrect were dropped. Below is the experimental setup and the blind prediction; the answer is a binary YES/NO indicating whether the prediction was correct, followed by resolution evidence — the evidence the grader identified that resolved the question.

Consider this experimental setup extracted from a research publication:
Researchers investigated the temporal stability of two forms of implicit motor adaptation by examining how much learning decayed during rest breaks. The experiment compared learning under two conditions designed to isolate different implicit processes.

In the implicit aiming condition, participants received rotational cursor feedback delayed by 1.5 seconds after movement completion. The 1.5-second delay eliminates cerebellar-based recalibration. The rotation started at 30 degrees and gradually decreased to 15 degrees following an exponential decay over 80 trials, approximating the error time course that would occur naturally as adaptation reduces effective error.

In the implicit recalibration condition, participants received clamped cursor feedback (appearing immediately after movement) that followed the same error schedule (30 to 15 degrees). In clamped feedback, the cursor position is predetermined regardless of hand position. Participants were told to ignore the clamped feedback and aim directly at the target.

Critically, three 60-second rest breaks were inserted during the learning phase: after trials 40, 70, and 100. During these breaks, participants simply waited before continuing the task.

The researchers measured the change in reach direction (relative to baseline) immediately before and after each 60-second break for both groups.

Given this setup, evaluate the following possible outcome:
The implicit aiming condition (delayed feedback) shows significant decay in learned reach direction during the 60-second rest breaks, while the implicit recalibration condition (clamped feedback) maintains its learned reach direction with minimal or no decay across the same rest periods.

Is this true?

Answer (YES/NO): NO